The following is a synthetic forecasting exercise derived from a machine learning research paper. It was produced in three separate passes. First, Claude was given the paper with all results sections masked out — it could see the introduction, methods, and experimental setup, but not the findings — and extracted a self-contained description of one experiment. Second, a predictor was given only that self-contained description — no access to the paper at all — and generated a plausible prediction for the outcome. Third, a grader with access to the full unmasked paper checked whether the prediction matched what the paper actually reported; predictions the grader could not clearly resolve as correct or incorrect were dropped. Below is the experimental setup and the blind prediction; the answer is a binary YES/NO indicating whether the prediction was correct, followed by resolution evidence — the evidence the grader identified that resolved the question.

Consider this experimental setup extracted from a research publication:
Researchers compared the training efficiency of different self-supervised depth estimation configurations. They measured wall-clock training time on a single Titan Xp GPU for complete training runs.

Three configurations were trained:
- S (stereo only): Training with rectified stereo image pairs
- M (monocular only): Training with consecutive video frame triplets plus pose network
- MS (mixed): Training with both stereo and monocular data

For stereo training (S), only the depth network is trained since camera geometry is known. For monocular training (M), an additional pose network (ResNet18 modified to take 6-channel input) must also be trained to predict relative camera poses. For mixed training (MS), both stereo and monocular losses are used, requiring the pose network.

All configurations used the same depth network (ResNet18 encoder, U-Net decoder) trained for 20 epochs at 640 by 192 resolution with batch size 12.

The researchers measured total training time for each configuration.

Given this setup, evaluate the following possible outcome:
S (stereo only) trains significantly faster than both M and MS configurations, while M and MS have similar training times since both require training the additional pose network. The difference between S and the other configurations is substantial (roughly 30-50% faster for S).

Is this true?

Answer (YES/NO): NO